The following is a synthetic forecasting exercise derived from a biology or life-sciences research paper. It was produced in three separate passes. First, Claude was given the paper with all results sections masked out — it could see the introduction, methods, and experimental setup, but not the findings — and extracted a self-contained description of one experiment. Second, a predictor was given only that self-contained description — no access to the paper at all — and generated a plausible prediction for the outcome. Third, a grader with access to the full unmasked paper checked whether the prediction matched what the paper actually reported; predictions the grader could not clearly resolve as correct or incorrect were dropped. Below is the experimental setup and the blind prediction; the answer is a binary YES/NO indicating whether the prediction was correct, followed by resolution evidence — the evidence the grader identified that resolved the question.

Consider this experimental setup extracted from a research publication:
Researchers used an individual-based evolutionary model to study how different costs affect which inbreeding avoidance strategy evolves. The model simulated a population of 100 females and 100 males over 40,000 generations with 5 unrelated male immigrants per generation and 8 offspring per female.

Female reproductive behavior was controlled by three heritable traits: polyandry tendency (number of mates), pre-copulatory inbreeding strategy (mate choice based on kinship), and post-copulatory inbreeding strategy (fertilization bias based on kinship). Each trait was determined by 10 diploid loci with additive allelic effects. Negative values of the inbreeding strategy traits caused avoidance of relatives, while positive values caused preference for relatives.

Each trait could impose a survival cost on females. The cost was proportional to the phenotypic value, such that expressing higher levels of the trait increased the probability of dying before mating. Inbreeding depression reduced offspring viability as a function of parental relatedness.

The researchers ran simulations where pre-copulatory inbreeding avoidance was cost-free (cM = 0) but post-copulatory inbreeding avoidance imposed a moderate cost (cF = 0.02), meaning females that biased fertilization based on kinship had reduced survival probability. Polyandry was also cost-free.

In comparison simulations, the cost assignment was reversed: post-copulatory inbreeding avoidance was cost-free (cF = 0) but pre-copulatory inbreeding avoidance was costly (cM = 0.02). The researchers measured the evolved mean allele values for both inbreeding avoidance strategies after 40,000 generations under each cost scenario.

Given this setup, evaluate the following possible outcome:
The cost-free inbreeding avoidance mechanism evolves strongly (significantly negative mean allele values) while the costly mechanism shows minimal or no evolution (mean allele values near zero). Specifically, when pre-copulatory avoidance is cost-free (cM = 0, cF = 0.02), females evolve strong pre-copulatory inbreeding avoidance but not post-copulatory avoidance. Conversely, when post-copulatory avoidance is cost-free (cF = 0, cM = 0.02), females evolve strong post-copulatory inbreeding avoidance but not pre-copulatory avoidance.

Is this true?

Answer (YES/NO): NO